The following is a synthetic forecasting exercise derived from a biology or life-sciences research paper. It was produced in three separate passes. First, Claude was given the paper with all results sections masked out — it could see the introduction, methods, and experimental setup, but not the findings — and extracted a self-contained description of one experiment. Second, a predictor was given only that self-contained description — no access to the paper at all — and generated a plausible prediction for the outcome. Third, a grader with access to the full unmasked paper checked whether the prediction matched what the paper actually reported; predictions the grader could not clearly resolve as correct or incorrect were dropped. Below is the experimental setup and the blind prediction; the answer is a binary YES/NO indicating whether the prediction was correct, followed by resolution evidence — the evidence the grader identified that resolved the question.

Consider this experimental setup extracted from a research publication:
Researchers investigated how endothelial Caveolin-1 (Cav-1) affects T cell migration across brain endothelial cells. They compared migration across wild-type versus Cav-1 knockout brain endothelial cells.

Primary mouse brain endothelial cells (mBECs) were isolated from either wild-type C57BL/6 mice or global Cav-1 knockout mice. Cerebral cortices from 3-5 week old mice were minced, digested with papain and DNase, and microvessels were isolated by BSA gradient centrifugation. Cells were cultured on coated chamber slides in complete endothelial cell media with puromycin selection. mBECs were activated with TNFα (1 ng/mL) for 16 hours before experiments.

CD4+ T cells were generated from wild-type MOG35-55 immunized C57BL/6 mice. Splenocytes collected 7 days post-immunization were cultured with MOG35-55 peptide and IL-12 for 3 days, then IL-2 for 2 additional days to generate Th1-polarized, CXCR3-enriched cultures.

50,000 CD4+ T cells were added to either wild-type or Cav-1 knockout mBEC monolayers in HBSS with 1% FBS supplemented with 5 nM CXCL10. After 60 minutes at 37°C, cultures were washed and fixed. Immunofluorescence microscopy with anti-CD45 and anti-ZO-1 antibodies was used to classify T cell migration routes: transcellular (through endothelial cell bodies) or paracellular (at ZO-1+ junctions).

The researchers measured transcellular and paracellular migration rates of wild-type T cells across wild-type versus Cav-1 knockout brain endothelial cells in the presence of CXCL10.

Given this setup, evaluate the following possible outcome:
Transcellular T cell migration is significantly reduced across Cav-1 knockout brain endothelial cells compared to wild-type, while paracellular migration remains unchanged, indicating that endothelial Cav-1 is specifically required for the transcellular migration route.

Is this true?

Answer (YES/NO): YES